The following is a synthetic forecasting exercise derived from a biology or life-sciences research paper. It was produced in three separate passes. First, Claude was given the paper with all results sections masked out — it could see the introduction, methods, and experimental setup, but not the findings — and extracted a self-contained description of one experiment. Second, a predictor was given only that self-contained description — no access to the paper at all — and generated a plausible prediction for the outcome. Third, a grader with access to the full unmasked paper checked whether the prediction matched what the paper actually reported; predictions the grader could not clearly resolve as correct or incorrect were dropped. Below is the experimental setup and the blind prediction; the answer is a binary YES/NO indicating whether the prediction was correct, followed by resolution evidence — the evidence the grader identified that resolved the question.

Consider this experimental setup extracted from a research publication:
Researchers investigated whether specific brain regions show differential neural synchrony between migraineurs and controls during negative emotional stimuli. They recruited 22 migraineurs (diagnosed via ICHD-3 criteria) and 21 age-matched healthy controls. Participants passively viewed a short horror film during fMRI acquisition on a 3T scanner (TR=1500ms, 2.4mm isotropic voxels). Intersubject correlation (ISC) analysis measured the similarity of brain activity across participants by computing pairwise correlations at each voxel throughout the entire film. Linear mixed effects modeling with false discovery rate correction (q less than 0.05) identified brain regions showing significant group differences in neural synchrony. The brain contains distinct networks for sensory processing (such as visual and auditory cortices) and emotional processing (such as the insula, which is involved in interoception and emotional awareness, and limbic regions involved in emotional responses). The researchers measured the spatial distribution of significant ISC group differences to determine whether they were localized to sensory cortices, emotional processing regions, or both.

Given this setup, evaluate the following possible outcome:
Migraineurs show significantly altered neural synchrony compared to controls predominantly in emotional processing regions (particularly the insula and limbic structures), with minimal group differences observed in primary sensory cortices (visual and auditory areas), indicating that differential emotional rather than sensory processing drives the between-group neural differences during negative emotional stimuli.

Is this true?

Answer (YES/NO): NO